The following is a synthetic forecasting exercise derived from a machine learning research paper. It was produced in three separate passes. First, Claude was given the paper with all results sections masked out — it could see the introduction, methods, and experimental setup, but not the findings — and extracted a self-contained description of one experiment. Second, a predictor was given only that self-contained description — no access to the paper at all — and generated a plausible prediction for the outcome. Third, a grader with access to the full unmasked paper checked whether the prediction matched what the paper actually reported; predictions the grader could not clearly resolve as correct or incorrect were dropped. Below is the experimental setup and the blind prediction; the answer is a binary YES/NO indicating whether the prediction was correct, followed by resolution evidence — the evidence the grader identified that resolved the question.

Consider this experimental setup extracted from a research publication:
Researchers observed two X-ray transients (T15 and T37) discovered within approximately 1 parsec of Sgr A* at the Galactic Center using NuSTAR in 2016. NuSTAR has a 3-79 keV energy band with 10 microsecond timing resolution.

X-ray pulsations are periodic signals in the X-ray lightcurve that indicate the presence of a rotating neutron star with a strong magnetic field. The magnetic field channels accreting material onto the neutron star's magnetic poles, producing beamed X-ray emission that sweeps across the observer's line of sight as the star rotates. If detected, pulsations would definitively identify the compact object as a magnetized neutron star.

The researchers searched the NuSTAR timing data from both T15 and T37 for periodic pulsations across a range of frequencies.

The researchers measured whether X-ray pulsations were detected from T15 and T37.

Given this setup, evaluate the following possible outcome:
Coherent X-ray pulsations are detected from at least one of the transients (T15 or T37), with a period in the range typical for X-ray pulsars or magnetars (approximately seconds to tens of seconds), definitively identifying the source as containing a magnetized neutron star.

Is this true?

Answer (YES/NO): NO